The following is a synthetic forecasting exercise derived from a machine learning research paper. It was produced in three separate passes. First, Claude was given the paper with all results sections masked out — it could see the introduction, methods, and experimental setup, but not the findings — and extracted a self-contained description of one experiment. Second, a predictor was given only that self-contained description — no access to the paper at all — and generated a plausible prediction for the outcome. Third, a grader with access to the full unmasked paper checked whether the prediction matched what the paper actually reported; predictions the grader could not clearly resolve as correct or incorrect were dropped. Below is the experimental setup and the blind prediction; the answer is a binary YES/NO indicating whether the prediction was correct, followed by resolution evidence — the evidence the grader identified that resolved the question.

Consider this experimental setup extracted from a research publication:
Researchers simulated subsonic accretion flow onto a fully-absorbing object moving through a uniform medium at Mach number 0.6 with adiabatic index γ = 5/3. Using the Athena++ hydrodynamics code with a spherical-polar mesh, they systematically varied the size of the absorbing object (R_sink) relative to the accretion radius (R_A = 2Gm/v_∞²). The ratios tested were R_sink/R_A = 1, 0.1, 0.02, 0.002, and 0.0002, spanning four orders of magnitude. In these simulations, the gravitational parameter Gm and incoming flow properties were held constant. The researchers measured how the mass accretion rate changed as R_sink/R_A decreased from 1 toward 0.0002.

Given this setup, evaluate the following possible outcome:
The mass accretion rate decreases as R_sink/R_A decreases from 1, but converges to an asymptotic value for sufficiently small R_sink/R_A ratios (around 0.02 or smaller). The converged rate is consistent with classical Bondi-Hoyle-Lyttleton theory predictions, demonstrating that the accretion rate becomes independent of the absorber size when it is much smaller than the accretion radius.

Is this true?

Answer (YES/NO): NO